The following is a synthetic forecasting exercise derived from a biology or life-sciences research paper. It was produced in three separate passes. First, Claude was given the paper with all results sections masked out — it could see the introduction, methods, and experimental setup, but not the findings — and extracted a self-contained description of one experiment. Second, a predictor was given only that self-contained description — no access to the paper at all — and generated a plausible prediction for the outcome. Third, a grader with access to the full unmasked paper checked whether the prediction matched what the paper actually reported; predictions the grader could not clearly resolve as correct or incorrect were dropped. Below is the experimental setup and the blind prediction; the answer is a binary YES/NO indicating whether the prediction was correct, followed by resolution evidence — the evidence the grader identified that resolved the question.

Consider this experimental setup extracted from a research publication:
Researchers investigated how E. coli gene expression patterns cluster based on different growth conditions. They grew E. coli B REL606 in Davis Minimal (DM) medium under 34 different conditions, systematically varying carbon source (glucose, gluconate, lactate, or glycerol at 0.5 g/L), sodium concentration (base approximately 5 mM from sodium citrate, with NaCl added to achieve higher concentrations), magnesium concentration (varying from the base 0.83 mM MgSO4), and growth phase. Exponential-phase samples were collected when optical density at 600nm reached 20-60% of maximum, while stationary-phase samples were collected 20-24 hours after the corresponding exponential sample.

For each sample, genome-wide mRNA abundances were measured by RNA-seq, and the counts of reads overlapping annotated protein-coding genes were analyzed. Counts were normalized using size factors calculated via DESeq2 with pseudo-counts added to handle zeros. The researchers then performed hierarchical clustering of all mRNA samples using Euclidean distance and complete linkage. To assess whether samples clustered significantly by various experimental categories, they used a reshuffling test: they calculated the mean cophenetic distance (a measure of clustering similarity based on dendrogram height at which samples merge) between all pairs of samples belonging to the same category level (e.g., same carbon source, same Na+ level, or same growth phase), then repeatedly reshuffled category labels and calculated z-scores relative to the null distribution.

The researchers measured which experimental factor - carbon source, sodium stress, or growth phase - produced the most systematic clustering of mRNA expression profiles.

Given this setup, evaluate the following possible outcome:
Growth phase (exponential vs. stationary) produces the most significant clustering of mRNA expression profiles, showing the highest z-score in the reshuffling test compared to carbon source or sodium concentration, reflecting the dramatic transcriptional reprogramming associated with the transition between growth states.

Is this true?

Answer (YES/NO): YES